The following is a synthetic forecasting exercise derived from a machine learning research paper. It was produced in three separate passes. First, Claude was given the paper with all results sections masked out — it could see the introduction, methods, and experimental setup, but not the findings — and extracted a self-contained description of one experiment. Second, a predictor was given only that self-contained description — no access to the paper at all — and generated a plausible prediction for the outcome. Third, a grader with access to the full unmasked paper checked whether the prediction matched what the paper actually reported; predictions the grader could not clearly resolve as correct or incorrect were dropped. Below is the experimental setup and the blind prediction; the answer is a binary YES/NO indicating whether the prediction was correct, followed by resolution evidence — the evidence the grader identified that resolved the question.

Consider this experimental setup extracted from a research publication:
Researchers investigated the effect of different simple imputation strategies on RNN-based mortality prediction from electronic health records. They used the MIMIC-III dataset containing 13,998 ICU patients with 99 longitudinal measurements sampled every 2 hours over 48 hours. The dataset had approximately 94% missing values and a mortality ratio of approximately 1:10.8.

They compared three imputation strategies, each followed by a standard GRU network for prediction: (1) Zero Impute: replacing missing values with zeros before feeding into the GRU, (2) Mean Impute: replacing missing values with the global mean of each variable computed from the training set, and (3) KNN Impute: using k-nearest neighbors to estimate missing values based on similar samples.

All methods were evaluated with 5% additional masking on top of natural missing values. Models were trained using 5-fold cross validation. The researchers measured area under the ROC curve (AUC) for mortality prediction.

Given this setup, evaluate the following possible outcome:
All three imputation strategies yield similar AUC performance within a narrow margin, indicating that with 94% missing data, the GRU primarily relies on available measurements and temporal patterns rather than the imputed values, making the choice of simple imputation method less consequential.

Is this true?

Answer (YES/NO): YES